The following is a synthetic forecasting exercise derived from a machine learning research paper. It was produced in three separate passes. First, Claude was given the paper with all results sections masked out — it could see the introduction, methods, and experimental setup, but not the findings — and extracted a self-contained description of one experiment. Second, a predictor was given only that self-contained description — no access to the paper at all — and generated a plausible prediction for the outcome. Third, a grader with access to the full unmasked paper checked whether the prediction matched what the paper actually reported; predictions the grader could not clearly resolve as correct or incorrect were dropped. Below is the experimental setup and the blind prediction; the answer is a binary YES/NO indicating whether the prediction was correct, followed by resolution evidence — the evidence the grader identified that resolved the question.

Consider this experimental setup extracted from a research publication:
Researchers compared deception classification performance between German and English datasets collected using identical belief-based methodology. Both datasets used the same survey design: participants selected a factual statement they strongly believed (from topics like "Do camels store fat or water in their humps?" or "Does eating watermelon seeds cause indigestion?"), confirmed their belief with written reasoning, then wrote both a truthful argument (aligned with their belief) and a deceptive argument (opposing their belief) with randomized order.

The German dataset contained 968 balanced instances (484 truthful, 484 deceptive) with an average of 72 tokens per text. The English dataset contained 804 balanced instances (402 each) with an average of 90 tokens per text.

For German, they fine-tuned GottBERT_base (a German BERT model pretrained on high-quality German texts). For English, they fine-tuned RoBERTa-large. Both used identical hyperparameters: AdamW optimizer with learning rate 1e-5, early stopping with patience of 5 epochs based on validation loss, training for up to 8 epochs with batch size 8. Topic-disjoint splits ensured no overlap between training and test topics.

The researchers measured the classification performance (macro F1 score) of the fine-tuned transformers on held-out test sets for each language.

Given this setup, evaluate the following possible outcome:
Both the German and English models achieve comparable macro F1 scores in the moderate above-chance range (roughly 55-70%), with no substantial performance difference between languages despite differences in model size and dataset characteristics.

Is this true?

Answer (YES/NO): NO